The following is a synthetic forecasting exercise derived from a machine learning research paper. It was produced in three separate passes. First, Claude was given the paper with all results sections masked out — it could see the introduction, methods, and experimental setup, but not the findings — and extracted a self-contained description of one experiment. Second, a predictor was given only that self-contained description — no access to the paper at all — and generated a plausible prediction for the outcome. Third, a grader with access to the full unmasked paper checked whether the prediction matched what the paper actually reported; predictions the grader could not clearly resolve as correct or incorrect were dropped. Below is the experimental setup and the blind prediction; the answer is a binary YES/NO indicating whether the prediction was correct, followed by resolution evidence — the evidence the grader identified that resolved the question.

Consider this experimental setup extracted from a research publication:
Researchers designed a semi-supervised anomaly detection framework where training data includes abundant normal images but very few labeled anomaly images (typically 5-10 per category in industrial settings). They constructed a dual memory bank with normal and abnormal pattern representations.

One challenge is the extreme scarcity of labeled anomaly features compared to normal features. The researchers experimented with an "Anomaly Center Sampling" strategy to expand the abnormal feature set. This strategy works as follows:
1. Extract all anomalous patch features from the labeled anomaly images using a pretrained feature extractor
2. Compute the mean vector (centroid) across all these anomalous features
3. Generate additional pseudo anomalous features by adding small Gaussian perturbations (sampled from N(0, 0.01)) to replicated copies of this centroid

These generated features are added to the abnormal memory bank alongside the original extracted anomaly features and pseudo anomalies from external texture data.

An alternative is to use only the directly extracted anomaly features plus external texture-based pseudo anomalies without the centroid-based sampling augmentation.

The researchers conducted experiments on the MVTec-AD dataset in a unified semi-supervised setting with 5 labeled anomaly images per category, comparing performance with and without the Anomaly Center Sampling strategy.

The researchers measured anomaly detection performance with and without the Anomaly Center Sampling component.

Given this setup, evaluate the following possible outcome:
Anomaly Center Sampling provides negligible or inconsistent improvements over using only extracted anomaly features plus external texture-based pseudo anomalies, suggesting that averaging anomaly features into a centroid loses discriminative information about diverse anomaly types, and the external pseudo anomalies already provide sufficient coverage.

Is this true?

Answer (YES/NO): NO